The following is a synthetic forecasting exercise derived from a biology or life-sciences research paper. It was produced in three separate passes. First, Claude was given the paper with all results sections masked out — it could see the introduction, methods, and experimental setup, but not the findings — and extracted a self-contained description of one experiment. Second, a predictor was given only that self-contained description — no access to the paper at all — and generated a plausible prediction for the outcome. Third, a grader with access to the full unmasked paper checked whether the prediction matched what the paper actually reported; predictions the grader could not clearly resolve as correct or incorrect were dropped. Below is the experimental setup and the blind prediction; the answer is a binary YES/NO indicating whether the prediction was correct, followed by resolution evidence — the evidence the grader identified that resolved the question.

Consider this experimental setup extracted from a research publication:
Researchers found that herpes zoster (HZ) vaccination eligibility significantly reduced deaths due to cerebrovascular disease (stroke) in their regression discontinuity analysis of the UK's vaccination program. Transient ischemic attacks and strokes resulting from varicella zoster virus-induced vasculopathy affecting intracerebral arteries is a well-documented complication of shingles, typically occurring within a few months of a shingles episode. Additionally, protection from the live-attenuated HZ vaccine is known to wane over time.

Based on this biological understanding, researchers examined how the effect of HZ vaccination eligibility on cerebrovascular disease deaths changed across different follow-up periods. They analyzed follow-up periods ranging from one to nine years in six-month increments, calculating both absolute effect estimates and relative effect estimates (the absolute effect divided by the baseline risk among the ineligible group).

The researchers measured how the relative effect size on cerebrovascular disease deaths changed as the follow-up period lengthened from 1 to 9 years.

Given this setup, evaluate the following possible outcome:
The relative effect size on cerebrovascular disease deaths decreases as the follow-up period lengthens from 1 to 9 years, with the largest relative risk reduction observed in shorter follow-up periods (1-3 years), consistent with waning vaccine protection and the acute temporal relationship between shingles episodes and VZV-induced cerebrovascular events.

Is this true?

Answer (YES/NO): YES